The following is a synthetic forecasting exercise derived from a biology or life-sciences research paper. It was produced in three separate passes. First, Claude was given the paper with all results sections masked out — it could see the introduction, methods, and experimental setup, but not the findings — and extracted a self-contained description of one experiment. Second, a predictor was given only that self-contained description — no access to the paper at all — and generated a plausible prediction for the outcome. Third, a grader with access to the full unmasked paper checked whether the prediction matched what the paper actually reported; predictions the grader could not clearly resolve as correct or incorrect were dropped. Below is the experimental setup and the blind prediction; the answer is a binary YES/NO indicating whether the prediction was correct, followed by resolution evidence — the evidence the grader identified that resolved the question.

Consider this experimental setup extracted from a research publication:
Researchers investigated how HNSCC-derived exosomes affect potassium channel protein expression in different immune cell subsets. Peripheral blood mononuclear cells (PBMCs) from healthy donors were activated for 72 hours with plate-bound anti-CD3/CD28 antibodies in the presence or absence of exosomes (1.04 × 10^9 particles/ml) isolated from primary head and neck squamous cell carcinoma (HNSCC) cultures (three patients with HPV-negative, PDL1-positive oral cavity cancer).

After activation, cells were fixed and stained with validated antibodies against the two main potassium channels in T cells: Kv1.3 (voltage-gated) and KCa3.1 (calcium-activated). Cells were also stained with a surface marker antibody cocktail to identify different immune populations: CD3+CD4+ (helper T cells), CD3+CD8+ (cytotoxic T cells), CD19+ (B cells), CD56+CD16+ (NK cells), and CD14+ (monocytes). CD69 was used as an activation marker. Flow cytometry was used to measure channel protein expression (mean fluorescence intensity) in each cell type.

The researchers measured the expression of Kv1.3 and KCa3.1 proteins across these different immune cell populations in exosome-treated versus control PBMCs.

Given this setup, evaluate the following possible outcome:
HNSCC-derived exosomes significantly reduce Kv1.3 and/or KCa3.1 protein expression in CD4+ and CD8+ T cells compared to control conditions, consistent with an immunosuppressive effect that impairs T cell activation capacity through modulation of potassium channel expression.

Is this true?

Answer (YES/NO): NO